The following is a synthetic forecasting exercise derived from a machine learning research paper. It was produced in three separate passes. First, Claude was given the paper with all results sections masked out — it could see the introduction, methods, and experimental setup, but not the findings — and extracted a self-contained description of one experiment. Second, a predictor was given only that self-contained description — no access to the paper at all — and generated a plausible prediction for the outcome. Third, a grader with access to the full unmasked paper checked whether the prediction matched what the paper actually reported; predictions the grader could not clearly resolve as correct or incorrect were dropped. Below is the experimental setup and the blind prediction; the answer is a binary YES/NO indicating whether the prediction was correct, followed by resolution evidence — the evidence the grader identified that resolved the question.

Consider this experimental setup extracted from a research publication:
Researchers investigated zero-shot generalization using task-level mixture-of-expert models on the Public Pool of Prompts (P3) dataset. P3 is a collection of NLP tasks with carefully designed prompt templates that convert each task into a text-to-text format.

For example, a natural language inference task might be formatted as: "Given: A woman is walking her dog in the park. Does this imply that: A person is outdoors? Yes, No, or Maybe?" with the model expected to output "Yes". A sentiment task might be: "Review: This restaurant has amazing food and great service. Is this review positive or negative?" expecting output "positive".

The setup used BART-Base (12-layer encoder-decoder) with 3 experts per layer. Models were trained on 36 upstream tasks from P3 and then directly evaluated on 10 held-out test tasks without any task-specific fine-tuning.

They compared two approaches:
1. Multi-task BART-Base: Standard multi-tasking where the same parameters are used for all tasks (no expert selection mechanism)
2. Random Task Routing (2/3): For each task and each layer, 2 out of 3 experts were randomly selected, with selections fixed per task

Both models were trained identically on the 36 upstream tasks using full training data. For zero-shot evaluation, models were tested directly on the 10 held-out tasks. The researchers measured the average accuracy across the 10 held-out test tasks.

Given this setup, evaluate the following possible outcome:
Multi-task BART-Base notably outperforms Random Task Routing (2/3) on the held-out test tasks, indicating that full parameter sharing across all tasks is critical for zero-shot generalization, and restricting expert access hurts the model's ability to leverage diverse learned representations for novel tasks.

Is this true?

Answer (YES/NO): YES